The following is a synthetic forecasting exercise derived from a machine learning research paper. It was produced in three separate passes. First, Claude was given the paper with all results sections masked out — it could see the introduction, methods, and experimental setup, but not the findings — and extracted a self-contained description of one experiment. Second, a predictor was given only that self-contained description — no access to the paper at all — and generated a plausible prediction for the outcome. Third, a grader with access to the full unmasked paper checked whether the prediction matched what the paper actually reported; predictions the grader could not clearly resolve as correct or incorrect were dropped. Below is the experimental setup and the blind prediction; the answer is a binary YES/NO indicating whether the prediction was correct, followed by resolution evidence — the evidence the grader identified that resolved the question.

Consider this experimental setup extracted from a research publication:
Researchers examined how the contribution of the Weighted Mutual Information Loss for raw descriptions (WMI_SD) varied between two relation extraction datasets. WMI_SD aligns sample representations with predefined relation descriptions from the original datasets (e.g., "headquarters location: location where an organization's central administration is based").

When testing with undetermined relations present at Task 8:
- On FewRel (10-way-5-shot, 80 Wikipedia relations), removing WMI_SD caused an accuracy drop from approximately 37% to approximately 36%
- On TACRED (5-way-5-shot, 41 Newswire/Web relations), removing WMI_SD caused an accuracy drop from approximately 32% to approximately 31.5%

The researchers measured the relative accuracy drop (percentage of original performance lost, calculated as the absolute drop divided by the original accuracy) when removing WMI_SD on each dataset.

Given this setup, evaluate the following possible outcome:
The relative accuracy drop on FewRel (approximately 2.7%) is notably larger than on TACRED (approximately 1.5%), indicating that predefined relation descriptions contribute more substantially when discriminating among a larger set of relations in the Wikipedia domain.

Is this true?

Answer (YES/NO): NO